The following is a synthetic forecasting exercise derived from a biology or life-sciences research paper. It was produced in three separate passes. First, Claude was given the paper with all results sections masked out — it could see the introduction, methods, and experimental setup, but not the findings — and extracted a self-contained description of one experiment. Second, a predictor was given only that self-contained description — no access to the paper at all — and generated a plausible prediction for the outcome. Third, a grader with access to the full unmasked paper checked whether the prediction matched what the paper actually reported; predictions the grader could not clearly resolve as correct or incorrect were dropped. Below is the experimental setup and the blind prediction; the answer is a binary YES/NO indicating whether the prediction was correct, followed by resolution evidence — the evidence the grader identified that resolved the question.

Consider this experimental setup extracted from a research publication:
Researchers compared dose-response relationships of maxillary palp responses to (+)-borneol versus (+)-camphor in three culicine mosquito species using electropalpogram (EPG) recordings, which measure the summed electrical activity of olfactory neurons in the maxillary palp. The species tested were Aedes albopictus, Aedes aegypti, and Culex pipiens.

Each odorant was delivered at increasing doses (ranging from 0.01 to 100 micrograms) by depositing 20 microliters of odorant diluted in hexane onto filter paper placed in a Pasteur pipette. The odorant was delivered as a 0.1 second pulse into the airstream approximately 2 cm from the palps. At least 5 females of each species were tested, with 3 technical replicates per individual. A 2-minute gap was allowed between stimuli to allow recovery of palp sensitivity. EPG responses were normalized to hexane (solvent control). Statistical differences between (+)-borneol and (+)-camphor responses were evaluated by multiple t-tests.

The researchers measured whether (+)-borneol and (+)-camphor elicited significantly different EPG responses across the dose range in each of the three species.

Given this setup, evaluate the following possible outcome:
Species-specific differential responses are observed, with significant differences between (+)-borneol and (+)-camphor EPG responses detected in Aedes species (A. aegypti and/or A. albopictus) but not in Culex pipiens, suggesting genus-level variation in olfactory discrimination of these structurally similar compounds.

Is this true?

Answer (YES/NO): NO